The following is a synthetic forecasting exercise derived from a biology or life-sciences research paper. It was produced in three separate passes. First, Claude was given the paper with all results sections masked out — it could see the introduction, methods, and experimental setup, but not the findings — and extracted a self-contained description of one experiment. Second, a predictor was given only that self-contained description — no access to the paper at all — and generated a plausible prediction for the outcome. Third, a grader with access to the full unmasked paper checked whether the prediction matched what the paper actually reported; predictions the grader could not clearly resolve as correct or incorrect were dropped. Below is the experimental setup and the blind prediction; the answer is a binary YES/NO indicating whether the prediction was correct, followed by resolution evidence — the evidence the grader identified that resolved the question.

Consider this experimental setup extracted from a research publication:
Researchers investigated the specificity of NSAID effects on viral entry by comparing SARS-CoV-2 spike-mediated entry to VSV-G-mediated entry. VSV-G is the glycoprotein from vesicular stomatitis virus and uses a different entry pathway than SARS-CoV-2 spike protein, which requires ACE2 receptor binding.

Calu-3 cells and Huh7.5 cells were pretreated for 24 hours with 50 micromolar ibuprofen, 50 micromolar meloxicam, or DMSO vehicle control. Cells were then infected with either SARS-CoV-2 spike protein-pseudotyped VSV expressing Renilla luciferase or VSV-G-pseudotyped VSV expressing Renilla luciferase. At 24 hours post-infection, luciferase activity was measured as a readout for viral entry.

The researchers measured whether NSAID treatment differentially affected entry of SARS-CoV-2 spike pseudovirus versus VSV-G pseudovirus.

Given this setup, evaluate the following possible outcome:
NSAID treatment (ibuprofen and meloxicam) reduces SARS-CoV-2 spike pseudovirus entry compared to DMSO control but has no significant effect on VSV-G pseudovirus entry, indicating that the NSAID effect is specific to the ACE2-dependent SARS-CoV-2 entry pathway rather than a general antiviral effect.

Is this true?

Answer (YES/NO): NO